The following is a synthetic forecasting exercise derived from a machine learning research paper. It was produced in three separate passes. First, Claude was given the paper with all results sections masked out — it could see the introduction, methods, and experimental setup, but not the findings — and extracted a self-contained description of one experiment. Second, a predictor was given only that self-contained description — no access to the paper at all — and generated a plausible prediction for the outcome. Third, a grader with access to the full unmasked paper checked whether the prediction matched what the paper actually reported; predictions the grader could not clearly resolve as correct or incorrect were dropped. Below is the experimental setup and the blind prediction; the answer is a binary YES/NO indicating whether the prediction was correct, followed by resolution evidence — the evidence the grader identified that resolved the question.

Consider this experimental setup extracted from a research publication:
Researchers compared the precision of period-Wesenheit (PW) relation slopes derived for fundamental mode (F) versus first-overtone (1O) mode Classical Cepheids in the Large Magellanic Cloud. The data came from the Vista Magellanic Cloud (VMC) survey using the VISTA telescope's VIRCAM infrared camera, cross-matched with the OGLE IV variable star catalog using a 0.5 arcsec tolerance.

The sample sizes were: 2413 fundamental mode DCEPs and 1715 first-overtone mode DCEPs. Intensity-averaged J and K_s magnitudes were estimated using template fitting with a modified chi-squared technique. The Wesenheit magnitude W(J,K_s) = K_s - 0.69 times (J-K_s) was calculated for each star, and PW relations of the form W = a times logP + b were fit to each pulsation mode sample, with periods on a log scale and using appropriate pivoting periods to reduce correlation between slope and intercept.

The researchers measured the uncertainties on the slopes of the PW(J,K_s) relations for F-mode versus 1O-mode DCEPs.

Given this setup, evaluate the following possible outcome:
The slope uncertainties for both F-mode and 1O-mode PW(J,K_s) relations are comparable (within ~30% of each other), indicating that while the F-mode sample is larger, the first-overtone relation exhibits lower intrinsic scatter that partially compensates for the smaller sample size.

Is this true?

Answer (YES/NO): YES